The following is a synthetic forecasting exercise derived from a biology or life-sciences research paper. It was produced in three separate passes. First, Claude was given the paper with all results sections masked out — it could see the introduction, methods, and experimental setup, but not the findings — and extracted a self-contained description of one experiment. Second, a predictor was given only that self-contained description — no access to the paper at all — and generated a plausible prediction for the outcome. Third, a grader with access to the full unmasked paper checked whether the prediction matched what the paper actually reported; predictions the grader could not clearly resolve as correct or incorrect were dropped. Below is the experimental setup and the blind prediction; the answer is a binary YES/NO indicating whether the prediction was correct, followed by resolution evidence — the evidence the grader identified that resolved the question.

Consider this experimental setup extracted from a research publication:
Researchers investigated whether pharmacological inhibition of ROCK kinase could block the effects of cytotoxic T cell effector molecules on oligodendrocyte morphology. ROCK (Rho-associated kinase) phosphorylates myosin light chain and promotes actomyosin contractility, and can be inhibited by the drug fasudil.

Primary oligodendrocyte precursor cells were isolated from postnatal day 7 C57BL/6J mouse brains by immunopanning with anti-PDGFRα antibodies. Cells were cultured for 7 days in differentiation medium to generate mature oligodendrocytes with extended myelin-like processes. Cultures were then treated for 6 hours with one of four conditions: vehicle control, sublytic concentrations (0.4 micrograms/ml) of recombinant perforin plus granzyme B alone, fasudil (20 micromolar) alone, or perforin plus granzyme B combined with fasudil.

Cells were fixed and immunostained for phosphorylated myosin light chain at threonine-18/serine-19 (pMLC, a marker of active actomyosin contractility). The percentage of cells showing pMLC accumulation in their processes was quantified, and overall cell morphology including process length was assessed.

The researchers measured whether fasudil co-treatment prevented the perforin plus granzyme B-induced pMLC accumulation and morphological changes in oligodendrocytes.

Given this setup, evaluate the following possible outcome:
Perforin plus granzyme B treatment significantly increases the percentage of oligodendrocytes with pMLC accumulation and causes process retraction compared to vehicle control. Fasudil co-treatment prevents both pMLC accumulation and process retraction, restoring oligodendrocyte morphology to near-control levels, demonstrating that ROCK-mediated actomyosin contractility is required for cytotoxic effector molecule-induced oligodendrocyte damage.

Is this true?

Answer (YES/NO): YES